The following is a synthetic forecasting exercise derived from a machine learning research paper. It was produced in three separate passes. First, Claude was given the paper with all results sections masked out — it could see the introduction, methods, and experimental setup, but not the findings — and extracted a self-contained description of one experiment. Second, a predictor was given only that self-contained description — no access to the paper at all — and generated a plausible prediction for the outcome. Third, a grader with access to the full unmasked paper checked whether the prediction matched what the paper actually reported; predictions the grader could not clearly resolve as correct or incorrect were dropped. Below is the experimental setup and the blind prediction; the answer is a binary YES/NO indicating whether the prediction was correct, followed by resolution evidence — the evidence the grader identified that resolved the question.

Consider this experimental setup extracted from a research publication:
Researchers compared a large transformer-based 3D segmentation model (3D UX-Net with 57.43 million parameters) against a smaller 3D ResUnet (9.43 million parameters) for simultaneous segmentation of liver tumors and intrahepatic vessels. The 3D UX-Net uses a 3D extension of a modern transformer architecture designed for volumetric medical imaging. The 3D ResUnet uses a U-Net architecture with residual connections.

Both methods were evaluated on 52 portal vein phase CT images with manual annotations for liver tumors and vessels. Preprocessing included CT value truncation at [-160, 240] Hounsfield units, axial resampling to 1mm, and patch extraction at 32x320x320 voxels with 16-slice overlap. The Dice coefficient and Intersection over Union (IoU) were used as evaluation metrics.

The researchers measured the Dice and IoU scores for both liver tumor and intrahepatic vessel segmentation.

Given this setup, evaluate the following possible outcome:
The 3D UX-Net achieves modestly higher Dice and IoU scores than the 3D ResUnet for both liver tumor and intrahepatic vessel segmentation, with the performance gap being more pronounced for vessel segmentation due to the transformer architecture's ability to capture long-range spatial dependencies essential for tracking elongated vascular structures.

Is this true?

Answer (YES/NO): NO